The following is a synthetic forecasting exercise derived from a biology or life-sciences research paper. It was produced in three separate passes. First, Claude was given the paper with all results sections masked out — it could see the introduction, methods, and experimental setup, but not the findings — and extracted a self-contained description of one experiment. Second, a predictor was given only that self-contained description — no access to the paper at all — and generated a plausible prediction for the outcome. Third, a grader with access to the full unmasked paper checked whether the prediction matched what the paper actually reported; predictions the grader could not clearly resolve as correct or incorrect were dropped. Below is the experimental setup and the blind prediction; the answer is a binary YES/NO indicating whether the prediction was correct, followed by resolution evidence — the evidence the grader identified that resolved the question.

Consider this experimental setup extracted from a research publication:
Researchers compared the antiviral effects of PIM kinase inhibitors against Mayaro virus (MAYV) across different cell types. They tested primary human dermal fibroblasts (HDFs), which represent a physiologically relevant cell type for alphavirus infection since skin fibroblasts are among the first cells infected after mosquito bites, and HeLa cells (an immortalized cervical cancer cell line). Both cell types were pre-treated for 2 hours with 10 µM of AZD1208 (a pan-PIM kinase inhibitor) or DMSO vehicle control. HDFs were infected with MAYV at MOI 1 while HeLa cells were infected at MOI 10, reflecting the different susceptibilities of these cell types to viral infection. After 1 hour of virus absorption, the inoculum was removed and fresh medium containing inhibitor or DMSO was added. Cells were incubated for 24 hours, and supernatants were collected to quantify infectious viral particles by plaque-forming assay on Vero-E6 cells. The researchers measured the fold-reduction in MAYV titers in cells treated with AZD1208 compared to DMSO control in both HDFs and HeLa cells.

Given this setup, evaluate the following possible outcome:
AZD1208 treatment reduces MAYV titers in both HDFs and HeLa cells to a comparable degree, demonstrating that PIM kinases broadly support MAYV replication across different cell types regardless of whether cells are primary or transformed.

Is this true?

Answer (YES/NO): YES